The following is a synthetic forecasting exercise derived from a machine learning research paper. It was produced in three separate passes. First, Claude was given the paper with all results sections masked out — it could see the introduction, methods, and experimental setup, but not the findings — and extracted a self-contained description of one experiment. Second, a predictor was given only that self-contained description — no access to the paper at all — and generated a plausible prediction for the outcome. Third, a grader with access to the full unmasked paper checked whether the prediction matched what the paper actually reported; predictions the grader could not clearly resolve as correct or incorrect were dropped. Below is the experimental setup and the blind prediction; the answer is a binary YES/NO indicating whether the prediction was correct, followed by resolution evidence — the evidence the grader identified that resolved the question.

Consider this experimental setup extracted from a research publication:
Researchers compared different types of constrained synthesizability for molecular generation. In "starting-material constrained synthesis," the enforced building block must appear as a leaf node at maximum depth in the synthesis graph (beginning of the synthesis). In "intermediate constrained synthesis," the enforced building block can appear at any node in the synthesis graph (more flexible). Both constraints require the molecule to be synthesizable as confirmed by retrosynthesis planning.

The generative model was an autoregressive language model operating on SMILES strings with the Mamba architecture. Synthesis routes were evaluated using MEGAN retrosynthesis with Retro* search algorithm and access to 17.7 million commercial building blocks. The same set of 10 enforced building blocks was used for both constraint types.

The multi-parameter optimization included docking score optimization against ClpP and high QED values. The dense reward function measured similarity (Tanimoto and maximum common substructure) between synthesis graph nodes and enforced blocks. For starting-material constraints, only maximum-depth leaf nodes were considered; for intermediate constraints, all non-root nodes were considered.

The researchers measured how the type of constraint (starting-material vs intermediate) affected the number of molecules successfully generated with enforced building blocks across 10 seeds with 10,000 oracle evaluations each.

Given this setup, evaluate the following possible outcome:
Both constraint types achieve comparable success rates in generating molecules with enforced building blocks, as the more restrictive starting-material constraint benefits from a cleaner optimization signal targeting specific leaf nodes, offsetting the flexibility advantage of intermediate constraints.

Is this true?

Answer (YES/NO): YES